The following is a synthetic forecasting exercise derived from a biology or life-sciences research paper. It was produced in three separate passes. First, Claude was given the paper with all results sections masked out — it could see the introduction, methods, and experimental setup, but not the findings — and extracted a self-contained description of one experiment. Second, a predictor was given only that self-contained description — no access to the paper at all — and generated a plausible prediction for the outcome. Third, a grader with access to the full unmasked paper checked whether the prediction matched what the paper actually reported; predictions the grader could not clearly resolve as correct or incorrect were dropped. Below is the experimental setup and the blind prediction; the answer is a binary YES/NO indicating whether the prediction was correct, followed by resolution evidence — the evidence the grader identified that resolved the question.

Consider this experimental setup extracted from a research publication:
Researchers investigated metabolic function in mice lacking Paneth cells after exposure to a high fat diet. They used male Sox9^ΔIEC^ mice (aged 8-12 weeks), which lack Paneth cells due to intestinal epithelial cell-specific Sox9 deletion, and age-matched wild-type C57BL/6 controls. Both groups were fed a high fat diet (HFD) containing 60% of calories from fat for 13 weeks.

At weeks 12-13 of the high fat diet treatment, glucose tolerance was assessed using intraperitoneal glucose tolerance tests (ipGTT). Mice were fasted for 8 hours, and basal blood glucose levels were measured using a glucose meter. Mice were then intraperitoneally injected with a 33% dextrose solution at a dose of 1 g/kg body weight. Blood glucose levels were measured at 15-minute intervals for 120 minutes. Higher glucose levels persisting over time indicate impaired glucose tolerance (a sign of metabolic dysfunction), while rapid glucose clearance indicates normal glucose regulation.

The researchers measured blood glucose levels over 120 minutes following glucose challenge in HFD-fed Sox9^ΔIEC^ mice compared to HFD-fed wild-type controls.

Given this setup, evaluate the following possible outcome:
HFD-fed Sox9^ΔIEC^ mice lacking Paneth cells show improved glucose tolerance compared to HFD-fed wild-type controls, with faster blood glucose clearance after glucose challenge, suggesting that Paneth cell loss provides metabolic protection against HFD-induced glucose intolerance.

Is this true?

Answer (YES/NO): NO